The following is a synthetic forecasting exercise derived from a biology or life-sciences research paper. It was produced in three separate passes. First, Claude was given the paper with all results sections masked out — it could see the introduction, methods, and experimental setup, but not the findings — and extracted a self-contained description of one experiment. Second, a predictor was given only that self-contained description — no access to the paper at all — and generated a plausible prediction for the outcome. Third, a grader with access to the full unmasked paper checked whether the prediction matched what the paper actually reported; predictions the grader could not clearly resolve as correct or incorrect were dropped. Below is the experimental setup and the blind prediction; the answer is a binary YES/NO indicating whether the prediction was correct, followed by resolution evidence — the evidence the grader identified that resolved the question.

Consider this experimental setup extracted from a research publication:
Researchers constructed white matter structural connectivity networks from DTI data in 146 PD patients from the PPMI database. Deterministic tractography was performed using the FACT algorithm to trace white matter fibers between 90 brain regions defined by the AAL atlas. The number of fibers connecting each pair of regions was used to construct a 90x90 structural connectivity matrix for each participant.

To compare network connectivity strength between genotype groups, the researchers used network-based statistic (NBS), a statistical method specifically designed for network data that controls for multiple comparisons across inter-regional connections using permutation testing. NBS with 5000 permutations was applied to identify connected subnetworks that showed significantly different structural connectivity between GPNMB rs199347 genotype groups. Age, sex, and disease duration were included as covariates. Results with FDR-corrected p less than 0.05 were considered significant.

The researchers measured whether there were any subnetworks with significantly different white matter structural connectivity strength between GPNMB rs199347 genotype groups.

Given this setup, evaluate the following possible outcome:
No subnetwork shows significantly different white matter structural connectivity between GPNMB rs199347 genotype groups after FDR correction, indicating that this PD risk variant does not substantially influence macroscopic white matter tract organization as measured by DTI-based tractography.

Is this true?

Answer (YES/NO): YES